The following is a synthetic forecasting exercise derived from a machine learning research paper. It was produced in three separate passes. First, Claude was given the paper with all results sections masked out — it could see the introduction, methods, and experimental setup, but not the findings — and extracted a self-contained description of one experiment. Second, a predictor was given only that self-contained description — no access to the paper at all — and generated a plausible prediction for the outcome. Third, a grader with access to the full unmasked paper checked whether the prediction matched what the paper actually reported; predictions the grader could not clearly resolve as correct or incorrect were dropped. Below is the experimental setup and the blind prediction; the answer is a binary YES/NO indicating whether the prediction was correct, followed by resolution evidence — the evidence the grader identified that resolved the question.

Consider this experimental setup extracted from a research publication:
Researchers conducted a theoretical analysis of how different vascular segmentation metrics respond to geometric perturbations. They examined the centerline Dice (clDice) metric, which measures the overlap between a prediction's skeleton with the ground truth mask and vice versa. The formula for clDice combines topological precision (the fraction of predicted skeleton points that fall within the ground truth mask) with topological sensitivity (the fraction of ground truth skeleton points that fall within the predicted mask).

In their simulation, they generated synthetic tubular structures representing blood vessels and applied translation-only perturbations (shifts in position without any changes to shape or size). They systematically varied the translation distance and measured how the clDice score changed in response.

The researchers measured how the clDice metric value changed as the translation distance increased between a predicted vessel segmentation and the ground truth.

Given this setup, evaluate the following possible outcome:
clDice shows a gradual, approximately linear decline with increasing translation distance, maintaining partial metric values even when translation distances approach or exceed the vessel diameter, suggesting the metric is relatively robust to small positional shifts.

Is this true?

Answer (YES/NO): NO